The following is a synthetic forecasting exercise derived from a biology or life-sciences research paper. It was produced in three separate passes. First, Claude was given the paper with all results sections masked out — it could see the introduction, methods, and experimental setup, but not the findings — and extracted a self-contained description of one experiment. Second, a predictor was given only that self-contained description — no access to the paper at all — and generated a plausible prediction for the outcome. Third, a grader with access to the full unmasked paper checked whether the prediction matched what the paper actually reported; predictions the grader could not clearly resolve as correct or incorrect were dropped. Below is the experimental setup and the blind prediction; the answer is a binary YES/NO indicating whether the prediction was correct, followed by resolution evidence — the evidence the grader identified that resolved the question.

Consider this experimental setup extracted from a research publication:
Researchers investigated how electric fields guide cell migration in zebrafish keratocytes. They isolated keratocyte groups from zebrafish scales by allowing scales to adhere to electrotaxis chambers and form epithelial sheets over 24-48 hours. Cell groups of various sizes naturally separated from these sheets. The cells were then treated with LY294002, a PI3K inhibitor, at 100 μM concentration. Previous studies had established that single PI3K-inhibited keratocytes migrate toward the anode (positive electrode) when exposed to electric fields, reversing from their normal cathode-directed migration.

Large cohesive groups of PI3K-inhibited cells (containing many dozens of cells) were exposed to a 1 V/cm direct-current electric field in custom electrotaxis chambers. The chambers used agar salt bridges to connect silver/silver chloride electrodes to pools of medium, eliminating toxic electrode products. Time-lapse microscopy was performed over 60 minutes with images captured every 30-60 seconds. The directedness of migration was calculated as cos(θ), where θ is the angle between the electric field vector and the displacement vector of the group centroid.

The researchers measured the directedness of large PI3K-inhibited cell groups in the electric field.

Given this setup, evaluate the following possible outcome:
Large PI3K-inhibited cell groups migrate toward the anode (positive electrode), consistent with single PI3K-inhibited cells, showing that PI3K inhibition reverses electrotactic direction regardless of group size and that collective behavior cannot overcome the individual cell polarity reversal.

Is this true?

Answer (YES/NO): NO